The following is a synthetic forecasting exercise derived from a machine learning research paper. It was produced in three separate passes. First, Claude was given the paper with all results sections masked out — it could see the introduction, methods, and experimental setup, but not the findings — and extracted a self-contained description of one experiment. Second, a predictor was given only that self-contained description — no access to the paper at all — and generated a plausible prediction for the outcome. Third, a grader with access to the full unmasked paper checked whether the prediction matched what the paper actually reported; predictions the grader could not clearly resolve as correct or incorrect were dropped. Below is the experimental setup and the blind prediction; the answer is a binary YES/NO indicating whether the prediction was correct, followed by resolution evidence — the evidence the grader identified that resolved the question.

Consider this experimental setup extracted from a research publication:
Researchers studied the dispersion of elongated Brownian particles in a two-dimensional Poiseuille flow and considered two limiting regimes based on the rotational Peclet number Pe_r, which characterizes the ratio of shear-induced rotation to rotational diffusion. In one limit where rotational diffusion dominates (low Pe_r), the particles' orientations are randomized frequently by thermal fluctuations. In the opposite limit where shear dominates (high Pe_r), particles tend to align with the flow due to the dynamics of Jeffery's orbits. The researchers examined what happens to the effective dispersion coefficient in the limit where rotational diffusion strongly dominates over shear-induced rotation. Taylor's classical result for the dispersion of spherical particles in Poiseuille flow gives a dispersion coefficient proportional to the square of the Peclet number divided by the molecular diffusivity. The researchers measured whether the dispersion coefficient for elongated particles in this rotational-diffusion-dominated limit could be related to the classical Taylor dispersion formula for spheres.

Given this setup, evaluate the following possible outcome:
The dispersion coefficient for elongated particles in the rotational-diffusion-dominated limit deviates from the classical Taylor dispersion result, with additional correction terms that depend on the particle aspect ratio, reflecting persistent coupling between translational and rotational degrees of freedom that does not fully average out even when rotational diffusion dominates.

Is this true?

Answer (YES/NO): NO